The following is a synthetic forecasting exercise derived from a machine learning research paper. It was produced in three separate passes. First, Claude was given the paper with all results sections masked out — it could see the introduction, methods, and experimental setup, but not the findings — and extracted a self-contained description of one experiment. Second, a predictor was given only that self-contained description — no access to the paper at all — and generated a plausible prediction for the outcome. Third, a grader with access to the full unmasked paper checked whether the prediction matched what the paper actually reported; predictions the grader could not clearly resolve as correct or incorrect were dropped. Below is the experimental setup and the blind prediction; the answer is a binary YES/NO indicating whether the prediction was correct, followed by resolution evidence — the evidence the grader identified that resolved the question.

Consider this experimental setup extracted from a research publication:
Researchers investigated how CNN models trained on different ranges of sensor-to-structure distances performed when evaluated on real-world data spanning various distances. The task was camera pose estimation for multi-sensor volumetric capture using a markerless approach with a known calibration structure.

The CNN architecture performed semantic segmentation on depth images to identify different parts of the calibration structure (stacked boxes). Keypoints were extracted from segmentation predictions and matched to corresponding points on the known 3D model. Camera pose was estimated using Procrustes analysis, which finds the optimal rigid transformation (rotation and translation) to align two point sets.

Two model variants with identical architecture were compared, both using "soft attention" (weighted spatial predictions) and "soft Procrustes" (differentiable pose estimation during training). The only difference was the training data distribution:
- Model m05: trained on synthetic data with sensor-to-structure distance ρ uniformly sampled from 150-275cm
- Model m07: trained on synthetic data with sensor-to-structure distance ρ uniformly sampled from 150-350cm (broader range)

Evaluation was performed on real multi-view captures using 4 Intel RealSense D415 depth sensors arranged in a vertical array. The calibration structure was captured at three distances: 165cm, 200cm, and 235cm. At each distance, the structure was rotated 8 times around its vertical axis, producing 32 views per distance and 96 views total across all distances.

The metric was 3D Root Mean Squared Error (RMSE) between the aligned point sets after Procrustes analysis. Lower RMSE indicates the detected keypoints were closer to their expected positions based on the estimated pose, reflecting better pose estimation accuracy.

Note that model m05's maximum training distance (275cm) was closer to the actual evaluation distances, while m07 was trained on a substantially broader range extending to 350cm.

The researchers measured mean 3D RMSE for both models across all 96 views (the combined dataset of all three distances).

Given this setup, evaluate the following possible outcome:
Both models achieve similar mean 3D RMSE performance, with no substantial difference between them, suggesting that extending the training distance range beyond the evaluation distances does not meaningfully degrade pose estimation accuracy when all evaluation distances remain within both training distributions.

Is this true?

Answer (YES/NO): NO